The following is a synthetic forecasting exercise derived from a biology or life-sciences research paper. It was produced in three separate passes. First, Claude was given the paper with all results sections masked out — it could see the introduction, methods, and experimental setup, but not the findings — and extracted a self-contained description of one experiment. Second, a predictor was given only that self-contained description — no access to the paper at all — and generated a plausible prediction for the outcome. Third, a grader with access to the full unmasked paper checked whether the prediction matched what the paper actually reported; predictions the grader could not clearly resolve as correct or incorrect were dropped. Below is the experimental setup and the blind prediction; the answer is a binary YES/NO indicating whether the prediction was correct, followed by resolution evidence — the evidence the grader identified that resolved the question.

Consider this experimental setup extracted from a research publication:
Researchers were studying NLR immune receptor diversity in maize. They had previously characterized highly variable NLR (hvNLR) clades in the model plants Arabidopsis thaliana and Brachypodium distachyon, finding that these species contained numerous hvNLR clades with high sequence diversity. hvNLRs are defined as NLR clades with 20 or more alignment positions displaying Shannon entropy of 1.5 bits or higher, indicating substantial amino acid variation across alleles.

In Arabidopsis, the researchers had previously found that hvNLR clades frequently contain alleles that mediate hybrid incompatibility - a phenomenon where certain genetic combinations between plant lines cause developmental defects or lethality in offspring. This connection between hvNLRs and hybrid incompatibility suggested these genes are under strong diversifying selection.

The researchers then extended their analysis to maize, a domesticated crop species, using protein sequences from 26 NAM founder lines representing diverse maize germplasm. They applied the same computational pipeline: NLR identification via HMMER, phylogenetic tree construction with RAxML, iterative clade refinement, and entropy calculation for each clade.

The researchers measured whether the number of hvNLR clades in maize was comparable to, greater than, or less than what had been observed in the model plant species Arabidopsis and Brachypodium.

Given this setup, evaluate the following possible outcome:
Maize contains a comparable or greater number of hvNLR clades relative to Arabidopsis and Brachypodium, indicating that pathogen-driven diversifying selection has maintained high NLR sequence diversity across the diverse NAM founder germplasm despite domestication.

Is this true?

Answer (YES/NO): NO